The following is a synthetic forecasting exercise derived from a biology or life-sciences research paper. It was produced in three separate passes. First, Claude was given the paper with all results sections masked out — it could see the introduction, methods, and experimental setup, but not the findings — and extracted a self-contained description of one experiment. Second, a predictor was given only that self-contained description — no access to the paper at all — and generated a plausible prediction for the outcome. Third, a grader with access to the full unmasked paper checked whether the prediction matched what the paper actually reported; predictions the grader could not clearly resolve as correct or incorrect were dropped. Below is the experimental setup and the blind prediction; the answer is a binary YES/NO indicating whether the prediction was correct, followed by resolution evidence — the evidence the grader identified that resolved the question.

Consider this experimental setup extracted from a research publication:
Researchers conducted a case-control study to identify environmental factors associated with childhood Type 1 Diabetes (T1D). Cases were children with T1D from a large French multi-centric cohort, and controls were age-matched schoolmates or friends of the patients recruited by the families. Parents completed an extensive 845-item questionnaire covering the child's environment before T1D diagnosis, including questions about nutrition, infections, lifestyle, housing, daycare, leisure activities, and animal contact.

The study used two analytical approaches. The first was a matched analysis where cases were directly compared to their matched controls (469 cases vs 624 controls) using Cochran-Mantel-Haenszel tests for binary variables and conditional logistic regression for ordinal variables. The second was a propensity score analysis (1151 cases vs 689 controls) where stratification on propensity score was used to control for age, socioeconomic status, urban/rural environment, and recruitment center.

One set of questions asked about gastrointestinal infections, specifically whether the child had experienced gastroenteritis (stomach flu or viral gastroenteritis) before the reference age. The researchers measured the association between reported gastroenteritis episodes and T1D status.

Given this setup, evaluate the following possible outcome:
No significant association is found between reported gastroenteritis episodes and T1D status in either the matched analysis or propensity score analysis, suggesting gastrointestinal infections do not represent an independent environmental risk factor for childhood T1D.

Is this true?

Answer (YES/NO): NO